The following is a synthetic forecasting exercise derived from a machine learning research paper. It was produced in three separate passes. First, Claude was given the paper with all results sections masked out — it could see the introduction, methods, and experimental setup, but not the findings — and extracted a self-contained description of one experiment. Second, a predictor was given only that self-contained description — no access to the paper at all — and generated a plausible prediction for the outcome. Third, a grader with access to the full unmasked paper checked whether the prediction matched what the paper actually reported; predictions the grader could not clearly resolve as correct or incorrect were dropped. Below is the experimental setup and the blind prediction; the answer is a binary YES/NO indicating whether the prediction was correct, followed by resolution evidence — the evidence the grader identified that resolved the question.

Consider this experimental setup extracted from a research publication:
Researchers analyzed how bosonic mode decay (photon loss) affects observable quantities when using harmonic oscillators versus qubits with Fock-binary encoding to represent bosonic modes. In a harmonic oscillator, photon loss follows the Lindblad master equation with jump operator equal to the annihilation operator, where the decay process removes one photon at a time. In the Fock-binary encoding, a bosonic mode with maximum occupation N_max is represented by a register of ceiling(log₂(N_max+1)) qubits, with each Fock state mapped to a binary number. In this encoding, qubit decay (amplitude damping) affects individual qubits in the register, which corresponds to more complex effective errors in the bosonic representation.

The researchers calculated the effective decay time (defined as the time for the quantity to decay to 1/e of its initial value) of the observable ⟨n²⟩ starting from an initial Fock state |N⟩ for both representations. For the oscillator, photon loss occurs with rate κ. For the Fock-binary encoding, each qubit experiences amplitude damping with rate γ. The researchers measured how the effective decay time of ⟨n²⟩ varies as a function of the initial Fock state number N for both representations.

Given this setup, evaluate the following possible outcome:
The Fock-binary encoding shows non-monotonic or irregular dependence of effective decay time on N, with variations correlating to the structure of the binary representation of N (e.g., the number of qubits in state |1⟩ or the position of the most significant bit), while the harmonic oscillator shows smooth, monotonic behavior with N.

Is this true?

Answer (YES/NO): YES